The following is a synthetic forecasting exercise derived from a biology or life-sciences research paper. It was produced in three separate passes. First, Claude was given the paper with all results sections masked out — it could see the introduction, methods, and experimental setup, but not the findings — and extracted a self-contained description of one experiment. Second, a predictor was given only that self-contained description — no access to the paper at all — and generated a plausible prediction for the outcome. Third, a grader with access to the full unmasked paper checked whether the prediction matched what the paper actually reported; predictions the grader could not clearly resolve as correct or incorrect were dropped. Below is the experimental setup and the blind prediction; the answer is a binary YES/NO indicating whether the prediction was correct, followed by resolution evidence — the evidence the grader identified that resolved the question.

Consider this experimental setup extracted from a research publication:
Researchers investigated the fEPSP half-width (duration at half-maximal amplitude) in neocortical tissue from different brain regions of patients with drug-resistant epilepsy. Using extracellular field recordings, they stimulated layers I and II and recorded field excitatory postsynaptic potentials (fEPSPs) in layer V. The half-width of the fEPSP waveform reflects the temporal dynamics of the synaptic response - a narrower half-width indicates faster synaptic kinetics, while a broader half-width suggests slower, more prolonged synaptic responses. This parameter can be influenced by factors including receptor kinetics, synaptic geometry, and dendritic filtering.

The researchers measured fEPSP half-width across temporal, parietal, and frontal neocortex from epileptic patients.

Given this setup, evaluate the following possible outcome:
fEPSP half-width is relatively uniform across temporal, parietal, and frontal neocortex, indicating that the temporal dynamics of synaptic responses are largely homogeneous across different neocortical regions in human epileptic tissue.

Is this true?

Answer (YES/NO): YES